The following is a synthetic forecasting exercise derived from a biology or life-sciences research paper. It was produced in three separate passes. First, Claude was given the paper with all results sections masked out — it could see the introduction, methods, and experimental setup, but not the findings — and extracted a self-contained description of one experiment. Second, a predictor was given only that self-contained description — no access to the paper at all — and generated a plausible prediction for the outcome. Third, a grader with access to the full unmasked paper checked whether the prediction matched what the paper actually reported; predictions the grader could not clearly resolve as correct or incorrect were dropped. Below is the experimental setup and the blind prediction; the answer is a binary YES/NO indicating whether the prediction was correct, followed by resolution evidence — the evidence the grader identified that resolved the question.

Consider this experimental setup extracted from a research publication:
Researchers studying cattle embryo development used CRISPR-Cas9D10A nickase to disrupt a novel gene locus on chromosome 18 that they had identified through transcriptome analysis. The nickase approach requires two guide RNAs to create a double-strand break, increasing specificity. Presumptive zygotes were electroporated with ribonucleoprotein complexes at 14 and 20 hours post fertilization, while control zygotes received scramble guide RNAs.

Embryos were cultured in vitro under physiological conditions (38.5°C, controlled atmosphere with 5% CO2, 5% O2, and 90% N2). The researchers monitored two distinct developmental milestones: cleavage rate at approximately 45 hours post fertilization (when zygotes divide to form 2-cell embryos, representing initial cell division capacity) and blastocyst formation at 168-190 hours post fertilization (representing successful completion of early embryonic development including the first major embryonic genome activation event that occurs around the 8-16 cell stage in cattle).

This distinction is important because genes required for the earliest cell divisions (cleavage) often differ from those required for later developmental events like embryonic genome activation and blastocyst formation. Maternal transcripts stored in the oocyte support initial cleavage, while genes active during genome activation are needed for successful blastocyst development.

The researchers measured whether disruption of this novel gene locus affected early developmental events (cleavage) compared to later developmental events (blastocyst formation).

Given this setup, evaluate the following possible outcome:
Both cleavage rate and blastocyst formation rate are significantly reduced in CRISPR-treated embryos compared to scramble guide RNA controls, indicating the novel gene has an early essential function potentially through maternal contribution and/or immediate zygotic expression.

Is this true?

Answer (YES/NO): NO